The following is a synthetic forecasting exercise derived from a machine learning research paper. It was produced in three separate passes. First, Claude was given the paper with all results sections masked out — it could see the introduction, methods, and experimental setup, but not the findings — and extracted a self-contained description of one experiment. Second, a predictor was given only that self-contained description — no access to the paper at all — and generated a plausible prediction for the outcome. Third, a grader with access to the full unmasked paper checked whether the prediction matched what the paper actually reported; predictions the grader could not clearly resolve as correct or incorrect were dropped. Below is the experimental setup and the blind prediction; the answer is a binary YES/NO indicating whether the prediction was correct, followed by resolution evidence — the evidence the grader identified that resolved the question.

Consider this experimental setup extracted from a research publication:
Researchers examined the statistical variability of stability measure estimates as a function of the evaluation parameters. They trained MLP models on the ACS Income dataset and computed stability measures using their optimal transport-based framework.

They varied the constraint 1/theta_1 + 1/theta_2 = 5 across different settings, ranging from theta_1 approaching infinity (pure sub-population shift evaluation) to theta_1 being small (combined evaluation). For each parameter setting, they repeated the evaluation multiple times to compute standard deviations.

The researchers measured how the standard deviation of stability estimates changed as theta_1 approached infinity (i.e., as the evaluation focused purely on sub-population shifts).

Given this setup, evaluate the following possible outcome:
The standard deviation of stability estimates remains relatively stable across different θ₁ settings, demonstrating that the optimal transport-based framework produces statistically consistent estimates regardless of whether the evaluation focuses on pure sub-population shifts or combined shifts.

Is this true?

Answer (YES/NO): NO